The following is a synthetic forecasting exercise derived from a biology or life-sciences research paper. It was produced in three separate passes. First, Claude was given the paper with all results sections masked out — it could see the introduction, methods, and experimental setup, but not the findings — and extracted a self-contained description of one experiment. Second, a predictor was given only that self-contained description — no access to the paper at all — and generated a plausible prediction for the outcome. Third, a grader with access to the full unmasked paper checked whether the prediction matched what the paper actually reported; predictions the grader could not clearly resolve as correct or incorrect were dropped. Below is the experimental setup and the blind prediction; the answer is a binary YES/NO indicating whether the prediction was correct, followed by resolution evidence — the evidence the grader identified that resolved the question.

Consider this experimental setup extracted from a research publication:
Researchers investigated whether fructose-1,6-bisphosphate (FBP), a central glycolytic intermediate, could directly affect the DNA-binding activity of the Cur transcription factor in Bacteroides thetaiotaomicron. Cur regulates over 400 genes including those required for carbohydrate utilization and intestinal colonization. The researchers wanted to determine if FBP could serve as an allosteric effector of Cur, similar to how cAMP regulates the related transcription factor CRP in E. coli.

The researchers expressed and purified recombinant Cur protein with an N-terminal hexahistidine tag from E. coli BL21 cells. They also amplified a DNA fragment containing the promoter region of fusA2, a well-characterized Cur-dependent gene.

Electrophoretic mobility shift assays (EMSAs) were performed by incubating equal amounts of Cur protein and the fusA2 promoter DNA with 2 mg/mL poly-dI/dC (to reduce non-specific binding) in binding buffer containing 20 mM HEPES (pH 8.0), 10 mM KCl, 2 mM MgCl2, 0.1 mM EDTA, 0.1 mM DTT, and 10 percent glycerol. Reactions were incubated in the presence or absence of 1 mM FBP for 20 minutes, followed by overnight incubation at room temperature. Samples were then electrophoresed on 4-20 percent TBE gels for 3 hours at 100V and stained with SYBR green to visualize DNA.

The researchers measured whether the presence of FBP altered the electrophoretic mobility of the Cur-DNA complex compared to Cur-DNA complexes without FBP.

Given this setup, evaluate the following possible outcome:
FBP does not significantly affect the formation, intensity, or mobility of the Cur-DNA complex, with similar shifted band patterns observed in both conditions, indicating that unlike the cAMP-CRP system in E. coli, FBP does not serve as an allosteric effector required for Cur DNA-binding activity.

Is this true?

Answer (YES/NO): YES